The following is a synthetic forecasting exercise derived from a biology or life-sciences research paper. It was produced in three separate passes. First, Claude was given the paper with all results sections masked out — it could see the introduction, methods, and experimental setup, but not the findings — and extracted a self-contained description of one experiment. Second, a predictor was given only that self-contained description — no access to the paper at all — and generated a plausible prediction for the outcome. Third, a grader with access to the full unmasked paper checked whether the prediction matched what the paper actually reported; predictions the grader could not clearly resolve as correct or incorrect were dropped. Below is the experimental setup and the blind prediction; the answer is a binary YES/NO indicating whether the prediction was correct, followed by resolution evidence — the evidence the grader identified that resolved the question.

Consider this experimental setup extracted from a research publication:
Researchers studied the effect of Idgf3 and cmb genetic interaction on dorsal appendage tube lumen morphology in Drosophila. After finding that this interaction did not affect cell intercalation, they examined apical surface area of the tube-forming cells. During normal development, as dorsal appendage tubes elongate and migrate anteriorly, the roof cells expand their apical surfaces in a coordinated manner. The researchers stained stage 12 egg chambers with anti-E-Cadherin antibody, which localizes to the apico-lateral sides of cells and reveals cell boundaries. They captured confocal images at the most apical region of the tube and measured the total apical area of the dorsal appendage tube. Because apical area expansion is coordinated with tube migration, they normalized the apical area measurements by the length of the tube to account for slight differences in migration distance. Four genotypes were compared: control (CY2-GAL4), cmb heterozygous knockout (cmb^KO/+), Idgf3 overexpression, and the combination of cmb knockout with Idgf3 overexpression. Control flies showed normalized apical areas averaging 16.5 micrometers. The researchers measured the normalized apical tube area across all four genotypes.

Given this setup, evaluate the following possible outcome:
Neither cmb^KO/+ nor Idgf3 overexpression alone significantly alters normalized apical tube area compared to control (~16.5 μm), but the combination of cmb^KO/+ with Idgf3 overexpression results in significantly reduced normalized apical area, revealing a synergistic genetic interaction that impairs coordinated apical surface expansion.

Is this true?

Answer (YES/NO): NO